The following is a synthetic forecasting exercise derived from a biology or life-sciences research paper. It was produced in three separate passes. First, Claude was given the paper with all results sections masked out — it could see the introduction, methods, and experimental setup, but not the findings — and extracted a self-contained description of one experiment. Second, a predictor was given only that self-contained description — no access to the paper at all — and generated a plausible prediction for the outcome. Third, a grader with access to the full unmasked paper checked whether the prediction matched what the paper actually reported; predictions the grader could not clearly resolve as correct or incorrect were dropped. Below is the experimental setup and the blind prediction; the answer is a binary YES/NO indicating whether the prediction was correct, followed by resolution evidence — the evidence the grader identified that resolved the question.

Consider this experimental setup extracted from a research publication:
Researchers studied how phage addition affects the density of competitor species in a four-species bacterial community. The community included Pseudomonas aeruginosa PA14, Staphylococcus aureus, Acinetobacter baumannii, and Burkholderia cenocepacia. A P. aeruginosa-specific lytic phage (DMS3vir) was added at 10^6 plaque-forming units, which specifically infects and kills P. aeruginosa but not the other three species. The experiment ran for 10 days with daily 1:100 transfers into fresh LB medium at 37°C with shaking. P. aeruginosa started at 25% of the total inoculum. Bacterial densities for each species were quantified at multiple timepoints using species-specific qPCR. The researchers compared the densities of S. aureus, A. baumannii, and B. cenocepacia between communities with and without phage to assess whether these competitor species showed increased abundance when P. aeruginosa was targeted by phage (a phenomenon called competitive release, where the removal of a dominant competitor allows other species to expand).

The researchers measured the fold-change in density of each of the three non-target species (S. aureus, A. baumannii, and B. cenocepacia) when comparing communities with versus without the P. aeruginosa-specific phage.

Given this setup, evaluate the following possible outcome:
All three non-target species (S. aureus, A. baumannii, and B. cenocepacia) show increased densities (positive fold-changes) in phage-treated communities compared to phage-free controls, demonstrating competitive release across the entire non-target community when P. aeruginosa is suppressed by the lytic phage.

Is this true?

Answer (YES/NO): NO